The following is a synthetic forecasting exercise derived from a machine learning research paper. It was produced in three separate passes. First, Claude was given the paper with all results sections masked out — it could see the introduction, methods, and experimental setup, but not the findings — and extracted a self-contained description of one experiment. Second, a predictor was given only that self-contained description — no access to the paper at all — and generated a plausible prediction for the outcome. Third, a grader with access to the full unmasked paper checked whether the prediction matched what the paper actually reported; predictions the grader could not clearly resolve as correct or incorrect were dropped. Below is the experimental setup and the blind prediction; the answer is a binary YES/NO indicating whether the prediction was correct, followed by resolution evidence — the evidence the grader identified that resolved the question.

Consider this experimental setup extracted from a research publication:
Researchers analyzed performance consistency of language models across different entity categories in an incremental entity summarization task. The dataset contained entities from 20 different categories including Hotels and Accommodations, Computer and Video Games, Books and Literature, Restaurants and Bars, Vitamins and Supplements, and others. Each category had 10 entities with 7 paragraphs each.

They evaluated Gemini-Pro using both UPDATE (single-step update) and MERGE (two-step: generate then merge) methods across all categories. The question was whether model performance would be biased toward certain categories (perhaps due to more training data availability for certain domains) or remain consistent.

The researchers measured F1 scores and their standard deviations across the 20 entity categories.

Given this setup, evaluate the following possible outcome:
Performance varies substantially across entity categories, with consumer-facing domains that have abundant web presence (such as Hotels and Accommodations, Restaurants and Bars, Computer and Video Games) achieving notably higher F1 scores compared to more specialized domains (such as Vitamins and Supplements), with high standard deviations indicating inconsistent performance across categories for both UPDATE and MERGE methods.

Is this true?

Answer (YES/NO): NO